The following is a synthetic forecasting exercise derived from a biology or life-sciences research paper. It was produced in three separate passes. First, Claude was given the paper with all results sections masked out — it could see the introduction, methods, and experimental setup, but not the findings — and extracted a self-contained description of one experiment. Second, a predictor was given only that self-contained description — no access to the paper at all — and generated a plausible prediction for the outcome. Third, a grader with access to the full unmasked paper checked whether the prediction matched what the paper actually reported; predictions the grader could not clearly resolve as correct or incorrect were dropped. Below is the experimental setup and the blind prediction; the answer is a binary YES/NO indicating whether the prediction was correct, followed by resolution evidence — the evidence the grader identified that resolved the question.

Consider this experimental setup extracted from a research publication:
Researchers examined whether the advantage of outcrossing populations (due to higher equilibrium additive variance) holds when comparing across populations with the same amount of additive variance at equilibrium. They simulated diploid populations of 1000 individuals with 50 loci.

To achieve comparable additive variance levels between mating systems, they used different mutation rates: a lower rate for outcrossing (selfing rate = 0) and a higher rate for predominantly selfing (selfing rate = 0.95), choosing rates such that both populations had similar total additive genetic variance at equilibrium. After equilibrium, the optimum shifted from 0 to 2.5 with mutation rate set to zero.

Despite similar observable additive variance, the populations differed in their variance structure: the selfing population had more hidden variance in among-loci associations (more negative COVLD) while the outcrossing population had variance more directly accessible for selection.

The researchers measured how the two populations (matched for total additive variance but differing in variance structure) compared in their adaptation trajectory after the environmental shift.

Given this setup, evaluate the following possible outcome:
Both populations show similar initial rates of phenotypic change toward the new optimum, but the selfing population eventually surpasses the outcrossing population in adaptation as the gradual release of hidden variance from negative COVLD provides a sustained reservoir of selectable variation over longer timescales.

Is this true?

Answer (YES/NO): NO